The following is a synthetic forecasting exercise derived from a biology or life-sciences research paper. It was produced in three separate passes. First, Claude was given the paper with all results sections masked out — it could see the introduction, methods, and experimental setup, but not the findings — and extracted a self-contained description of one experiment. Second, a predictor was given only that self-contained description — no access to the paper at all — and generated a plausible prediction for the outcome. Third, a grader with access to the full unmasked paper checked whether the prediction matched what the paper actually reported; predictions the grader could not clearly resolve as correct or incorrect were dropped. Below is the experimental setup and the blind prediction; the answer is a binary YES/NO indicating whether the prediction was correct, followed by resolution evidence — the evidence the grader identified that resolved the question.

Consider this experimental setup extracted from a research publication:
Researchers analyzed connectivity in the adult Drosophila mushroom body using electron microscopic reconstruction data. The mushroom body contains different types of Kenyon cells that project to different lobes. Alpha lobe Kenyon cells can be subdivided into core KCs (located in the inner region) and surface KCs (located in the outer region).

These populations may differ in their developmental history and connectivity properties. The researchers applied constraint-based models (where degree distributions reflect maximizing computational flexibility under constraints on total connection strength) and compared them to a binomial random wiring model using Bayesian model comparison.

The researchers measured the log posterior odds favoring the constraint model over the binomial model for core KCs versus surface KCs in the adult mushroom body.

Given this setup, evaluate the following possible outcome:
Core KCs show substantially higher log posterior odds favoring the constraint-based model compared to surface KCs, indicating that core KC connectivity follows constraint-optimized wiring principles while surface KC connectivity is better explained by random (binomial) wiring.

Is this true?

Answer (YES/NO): NO